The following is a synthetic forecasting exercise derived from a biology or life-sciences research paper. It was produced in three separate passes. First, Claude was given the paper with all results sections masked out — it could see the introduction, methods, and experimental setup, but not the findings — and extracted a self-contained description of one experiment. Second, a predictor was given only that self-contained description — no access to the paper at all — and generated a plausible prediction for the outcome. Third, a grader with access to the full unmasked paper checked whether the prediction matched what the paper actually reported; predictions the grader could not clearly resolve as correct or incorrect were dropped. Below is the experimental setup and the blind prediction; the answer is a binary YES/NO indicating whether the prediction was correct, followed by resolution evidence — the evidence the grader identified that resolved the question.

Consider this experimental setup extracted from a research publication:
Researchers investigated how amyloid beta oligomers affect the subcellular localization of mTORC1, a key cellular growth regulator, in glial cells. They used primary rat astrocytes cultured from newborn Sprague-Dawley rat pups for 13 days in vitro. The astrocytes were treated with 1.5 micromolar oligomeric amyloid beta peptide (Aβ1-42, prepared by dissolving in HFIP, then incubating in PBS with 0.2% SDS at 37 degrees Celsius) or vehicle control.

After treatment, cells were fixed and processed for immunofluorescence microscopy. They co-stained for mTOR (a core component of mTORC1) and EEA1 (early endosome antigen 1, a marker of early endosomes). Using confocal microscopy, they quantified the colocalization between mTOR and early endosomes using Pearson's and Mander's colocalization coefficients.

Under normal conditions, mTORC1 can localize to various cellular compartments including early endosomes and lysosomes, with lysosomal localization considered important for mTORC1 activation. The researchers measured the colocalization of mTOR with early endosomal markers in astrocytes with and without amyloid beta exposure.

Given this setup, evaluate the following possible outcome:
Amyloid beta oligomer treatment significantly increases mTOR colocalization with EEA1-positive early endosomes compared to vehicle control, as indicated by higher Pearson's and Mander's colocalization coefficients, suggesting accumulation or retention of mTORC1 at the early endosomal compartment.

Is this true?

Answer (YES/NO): YES